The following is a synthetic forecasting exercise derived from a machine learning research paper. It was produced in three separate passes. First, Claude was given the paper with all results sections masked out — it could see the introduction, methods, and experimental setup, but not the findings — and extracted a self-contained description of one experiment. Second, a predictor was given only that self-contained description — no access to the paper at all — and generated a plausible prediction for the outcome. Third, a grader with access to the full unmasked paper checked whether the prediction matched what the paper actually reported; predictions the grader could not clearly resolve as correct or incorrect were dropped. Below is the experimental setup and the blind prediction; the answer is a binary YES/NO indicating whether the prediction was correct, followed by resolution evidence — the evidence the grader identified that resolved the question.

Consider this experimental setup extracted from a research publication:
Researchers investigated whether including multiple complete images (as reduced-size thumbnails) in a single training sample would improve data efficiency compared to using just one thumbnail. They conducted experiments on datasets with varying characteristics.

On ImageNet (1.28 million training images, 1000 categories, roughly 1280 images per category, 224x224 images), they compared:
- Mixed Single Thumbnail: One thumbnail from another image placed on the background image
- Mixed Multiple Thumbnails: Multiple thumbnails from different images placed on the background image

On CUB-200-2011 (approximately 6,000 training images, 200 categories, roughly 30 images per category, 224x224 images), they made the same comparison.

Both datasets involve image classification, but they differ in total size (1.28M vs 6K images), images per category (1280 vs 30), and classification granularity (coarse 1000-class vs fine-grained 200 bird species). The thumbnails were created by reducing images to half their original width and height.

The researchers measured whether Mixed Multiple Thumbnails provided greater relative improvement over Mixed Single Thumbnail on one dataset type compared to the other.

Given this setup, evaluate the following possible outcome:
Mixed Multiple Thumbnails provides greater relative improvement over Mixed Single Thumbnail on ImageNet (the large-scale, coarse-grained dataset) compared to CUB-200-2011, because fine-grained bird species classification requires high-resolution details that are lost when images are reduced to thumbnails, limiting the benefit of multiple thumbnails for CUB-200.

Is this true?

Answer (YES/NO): NO